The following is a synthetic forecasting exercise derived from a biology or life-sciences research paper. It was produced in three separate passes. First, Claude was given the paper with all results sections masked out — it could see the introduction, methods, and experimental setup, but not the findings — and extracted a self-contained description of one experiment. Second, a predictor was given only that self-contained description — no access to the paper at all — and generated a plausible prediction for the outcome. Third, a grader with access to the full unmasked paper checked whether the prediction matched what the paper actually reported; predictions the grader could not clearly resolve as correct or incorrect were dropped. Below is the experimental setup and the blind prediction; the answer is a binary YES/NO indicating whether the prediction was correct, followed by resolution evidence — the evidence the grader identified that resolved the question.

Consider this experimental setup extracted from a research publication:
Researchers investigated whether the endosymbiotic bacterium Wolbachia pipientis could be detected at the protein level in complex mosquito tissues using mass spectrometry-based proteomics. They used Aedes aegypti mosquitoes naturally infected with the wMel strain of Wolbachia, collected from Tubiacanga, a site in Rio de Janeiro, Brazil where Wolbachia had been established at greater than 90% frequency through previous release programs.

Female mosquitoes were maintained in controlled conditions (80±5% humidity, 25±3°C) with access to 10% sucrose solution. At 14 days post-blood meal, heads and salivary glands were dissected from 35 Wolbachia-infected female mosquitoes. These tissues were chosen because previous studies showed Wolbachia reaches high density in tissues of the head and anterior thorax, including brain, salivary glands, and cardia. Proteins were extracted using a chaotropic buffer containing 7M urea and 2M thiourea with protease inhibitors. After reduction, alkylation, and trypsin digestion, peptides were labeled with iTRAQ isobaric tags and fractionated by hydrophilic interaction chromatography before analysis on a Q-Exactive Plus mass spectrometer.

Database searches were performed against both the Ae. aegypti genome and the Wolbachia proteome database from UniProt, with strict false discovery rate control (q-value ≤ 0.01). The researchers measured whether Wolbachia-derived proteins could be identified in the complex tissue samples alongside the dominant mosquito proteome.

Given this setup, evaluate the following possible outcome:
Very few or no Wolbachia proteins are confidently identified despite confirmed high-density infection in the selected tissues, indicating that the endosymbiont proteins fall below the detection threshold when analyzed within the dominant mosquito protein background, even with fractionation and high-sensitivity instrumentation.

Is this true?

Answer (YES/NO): NO